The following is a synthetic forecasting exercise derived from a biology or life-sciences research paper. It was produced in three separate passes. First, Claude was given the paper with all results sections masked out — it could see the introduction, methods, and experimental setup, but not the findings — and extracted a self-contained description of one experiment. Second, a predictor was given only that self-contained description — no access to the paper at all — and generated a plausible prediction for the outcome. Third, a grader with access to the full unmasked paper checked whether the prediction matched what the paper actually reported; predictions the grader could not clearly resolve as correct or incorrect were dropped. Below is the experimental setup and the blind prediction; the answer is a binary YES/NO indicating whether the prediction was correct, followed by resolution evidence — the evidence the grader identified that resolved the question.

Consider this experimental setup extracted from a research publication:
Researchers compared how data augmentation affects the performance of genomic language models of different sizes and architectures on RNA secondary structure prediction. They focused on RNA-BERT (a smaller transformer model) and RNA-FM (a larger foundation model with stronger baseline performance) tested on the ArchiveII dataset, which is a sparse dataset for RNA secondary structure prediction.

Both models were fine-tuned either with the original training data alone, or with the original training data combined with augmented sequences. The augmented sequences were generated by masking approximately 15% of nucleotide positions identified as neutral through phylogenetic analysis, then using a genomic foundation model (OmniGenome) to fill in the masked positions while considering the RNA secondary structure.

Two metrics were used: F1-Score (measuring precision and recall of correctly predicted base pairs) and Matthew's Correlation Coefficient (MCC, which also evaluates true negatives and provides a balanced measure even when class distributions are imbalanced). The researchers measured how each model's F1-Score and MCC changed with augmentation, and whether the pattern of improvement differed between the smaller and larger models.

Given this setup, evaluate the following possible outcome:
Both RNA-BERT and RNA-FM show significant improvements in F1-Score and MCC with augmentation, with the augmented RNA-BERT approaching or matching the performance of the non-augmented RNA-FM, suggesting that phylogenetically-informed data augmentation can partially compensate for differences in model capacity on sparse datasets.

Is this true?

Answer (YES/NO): NO